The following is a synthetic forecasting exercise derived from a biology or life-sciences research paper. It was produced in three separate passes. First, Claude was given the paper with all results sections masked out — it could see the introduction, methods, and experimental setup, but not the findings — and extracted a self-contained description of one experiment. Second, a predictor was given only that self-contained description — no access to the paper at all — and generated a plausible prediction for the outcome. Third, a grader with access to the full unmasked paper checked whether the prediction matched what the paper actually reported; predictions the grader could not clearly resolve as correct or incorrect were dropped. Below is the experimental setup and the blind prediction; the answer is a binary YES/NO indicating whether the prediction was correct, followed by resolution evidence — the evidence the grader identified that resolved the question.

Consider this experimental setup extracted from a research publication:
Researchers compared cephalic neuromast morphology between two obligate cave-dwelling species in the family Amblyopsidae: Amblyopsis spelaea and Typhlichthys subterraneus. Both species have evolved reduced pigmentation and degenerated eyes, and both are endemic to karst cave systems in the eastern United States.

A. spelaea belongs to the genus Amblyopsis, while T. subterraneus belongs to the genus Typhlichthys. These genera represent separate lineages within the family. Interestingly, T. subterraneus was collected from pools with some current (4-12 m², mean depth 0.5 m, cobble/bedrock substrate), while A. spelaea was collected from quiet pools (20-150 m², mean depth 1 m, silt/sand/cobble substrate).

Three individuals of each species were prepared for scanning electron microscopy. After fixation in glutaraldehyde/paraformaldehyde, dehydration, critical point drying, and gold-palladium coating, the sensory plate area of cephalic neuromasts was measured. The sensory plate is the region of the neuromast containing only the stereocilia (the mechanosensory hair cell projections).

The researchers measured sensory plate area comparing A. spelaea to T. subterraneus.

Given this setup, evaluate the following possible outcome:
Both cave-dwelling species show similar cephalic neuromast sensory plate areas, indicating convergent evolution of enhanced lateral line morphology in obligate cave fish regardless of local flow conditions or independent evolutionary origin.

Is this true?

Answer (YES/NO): NO